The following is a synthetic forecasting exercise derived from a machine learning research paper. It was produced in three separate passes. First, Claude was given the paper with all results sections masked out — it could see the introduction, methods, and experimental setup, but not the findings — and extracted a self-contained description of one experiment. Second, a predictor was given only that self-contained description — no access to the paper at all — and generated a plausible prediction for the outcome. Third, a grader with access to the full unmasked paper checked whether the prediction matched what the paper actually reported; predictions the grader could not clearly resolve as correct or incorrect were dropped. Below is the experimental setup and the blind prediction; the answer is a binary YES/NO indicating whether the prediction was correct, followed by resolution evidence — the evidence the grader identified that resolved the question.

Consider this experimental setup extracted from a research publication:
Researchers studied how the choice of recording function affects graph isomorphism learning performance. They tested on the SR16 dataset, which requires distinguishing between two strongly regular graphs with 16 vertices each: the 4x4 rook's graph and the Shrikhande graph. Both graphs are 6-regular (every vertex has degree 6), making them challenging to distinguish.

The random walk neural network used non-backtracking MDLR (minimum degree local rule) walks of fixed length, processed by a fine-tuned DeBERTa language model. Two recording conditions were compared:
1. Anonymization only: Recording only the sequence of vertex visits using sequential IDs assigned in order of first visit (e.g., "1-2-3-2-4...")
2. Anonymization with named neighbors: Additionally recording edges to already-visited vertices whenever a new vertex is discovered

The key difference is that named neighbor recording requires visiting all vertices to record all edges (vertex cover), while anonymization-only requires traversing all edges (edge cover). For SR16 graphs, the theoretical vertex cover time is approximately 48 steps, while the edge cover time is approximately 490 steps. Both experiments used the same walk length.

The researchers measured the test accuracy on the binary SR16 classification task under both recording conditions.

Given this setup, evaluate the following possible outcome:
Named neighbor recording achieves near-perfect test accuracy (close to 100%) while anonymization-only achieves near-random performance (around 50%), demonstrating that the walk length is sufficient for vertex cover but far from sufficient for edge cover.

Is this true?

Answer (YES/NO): YES